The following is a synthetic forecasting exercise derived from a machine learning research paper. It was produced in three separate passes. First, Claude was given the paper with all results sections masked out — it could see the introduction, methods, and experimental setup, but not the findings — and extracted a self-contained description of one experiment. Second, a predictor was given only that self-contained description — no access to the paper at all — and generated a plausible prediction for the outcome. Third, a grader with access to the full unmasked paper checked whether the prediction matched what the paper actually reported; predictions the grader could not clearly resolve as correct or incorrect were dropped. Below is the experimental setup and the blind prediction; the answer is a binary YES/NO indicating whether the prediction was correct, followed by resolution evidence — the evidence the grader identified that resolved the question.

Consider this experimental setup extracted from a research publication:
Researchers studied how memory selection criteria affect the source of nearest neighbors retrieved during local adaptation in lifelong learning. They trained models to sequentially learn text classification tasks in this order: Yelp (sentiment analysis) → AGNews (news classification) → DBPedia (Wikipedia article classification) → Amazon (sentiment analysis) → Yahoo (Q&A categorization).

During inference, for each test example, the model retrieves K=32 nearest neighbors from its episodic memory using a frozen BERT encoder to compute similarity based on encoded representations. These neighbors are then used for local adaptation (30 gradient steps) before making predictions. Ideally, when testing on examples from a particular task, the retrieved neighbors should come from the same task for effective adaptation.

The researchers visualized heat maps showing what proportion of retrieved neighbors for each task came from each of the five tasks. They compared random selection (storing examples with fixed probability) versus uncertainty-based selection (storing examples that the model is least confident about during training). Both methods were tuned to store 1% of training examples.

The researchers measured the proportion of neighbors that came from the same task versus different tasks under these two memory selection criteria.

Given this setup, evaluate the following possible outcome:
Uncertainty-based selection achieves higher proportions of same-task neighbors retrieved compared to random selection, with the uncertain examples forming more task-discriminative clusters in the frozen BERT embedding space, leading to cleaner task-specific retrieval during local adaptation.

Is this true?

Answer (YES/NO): NO